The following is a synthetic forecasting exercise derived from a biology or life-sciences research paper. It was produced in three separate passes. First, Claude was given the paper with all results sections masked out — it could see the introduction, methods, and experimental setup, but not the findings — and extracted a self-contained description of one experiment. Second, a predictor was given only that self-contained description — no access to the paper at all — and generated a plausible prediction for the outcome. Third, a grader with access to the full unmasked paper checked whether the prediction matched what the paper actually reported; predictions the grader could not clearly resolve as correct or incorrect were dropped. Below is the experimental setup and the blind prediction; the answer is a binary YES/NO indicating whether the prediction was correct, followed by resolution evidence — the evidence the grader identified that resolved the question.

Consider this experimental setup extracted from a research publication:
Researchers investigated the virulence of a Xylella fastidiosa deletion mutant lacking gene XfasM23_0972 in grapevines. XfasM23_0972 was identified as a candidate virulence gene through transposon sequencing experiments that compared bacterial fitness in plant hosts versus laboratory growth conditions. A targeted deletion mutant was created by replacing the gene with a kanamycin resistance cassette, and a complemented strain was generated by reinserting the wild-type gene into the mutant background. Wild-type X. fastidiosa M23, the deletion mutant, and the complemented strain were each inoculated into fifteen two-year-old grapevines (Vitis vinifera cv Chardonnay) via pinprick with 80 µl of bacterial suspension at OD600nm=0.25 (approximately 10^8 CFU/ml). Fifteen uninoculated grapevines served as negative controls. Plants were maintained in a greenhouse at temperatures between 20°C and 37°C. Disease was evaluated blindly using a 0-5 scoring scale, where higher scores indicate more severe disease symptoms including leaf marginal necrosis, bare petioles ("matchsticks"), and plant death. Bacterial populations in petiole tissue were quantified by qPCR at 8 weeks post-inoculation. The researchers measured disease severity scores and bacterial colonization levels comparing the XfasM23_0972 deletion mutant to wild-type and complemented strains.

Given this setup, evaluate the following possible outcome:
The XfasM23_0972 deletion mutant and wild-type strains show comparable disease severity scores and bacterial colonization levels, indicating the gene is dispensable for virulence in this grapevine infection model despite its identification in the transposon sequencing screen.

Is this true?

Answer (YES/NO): NO